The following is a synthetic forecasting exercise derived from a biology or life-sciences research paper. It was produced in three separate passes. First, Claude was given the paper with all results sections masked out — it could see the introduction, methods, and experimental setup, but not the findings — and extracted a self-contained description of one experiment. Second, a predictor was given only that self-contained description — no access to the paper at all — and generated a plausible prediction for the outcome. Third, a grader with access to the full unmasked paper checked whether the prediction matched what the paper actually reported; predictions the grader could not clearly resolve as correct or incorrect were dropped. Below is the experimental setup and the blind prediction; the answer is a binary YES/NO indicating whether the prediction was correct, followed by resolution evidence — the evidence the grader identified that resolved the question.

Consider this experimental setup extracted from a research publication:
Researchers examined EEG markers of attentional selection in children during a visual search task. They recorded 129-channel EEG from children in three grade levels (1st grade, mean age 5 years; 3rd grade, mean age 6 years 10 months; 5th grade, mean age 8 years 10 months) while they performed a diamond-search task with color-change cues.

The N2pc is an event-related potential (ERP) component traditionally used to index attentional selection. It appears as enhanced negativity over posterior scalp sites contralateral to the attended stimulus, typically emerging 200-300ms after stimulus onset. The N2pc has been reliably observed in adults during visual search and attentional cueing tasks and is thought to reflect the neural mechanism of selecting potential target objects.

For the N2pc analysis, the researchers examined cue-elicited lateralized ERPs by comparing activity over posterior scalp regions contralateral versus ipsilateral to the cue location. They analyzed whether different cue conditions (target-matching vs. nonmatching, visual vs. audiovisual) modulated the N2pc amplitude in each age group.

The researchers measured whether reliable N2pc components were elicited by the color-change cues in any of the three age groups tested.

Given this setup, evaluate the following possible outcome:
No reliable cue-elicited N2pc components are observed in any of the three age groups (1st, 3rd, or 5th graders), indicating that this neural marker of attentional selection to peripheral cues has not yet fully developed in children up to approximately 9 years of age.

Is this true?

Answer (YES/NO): YES